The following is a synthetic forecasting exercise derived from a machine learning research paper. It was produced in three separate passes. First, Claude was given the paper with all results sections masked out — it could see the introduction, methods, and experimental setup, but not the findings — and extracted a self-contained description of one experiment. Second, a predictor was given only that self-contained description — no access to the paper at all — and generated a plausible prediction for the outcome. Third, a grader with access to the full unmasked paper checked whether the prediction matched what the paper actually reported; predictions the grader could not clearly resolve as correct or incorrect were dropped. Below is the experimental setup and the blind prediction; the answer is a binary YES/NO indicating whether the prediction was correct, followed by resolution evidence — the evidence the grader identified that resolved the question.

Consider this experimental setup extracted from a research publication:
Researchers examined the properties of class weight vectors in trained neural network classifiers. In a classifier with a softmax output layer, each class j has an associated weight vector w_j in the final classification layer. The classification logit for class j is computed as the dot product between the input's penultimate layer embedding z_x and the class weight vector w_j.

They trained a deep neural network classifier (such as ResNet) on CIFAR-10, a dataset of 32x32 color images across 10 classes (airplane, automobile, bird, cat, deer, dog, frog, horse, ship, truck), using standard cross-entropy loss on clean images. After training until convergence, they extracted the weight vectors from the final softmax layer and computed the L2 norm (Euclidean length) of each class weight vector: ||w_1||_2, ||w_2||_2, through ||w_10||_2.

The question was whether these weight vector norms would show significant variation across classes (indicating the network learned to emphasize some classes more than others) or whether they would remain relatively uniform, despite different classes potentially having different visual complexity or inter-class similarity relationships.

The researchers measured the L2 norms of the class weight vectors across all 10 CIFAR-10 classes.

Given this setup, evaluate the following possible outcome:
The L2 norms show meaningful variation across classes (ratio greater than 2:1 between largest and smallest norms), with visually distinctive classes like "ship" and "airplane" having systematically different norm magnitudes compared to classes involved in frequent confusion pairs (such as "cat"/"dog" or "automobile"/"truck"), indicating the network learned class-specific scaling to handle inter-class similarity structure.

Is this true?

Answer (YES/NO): NO